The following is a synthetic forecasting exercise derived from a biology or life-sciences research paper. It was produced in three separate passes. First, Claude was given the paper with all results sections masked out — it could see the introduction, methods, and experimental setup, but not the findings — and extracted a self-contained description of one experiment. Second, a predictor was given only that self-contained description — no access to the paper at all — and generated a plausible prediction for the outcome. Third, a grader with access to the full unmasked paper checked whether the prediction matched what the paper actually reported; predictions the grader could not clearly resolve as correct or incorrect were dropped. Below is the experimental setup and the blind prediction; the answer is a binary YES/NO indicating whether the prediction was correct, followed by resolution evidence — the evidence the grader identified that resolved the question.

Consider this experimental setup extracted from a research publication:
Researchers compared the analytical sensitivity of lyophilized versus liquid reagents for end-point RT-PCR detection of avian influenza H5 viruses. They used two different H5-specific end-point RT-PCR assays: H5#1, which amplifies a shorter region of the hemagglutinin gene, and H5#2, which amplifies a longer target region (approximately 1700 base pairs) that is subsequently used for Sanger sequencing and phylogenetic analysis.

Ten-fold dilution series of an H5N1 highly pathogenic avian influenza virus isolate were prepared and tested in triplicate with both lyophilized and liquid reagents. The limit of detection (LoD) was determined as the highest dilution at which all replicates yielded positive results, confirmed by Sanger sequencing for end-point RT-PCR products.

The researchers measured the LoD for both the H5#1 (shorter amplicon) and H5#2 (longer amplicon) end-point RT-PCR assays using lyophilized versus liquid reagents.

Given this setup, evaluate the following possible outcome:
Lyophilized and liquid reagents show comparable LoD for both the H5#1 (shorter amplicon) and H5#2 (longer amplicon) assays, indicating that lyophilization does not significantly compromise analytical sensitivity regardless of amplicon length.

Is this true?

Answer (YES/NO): NO